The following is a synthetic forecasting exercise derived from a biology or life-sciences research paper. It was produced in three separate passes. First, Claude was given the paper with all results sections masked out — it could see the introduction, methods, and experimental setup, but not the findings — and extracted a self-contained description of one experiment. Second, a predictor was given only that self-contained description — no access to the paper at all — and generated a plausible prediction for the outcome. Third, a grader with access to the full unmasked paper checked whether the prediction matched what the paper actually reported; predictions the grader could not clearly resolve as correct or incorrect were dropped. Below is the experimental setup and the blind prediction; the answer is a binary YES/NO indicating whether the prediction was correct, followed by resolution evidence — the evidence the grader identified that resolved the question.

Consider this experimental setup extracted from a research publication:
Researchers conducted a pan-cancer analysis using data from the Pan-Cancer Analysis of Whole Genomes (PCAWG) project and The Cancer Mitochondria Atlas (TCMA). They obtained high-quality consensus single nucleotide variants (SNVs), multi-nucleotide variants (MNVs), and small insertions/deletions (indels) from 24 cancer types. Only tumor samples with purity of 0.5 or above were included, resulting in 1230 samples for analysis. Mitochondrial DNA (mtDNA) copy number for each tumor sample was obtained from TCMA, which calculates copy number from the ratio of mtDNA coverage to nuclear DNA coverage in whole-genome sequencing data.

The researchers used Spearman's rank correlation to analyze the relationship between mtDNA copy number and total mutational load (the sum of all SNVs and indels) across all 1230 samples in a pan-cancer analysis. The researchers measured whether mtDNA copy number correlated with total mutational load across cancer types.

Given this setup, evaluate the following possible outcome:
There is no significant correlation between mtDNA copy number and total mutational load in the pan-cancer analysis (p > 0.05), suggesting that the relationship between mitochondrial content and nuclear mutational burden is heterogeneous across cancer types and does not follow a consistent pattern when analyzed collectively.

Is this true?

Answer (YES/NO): NO